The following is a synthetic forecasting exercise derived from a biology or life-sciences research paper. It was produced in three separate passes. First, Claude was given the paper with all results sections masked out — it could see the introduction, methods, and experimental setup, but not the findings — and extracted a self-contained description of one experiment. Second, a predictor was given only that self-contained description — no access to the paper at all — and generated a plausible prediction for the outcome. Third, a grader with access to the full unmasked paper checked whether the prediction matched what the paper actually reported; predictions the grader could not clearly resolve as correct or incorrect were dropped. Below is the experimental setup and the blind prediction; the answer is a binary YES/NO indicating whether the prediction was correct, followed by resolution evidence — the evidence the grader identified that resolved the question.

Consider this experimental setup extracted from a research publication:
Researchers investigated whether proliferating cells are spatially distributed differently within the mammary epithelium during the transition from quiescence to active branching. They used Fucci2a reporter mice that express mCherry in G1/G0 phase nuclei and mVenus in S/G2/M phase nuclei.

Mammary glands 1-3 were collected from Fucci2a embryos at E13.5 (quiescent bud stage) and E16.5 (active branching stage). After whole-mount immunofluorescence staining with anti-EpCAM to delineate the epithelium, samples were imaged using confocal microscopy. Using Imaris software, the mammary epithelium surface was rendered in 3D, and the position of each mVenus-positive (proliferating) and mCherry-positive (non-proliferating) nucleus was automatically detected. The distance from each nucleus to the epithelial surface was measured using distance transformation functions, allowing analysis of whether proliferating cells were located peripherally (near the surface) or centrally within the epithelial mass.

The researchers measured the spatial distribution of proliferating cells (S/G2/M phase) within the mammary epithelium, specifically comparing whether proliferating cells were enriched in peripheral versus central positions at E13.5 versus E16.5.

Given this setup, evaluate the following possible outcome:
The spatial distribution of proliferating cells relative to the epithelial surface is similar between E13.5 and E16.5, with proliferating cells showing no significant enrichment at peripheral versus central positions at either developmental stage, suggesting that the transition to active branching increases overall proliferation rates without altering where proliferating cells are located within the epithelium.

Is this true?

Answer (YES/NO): NO